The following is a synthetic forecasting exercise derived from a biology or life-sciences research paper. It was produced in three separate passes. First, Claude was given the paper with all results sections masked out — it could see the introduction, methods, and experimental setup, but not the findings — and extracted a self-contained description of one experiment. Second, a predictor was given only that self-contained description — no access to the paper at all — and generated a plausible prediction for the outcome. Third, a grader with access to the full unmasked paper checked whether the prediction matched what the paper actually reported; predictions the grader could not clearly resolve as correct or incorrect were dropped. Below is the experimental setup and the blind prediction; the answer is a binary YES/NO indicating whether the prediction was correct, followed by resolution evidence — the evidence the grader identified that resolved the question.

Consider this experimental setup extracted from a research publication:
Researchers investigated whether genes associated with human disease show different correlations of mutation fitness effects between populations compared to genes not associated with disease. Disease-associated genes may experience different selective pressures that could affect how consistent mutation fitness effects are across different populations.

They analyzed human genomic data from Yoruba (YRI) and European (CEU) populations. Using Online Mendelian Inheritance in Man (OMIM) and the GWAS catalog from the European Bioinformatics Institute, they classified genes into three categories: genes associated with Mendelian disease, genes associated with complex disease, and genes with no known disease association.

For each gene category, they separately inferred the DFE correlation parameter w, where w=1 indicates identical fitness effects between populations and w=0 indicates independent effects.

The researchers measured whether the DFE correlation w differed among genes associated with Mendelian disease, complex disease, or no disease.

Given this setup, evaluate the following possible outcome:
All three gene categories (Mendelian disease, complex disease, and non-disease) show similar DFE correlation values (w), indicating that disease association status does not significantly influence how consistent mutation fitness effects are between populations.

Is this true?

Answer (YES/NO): YES